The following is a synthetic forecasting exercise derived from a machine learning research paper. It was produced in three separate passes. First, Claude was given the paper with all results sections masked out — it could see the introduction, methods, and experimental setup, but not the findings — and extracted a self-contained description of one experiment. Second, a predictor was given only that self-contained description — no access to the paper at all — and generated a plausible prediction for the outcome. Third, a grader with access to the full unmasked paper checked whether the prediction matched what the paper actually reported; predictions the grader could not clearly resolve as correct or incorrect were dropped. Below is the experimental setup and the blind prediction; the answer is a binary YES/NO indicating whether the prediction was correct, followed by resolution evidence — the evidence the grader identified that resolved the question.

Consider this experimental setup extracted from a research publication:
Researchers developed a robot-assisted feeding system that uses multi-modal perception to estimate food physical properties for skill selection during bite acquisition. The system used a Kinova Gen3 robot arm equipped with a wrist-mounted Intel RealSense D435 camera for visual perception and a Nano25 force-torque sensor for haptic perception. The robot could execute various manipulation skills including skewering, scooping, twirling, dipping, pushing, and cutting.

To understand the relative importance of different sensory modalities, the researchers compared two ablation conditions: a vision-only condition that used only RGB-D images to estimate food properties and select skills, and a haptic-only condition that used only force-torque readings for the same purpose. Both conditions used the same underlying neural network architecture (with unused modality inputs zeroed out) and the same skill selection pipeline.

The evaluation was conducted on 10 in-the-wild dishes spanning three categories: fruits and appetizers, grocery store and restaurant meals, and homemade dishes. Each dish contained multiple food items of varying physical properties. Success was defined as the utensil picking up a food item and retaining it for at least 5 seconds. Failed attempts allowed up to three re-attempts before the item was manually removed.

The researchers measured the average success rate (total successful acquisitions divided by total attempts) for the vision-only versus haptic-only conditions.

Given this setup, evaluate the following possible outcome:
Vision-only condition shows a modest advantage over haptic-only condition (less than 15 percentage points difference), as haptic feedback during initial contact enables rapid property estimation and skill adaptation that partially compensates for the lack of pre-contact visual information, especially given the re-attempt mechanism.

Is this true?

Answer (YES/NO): NO